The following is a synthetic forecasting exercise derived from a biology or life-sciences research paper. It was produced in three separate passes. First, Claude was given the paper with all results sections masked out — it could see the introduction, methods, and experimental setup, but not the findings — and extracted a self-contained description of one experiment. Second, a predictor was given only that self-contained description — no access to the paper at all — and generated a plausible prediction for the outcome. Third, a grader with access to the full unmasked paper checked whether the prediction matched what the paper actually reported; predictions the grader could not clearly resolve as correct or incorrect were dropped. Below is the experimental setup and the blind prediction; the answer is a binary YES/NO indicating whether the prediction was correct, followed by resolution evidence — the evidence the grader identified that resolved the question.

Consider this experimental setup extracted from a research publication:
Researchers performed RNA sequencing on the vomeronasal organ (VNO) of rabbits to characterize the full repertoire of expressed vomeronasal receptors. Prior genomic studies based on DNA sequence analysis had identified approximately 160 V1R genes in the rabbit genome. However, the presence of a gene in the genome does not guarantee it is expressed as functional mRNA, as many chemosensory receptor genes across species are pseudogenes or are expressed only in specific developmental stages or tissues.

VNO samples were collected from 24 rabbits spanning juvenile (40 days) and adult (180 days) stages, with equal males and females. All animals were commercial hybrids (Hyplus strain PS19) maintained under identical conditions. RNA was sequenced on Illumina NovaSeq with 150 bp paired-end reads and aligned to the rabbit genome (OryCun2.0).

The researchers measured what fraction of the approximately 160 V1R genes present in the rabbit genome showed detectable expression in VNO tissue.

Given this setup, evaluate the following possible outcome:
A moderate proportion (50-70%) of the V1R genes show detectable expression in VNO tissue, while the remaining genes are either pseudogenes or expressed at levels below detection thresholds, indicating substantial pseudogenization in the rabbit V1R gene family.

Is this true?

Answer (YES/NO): NO